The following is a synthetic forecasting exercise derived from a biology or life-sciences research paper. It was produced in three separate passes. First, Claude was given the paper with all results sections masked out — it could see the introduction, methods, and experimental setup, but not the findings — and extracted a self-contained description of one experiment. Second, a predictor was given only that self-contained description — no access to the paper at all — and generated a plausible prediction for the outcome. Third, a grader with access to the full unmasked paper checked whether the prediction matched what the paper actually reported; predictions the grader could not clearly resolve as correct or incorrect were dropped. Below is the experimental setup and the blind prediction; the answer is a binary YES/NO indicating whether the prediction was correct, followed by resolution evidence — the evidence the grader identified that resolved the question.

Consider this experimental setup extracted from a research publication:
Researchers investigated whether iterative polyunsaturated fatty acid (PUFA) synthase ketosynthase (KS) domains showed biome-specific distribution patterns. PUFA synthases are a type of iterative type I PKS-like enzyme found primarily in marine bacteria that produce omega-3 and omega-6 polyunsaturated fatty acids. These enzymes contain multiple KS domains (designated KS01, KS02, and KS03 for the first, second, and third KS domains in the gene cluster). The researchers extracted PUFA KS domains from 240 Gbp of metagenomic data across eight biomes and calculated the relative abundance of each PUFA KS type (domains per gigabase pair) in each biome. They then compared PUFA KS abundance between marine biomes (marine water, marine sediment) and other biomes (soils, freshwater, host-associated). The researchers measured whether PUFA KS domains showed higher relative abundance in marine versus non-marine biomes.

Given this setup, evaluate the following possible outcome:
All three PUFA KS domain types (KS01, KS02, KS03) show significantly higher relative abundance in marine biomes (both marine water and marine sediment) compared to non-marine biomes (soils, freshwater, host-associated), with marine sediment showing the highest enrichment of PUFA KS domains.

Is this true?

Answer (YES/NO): NO